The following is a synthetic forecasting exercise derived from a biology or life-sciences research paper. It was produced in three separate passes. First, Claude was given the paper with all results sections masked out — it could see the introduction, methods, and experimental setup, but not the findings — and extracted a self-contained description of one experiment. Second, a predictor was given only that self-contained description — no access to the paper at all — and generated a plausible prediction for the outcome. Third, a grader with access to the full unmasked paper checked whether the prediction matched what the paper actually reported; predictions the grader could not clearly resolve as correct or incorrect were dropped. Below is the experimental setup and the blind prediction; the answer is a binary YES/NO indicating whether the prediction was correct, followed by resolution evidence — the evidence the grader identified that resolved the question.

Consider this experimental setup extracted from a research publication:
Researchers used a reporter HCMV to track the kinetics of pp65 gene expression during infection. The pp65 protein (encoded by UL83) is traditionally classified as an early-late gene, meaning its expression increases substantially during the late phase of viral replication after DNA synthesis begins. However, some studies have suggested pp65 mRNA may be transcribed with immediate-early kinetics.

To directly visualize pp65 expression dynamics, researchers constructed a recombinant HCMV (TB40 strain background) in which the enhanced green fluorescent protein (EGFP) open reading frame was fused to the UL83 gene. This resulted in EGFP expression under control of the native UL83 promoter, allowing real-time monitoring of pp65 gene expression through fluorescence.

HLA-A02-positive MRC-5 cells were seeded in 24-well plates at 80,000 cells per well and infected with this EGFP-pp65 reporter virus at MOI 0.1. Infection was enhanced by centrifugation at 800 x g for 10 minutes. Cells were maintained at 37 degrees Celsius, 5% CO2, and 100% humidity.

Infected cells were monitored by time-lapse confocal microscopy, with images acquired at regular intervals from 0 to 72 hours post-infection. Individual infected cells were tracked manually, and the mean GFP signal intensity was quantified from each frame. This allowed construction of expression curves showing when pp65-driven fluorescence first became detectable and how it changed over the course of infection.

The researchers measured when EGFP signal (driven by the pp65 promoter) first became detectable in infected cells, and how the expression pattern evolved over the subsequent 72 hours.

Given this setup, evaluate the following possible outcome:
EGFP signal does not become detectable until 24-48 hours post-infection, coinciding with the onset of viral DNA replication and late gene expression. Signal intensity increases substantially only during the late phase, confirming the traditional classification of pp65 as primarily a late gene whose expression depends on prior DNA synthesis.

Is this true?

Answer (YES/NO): NO